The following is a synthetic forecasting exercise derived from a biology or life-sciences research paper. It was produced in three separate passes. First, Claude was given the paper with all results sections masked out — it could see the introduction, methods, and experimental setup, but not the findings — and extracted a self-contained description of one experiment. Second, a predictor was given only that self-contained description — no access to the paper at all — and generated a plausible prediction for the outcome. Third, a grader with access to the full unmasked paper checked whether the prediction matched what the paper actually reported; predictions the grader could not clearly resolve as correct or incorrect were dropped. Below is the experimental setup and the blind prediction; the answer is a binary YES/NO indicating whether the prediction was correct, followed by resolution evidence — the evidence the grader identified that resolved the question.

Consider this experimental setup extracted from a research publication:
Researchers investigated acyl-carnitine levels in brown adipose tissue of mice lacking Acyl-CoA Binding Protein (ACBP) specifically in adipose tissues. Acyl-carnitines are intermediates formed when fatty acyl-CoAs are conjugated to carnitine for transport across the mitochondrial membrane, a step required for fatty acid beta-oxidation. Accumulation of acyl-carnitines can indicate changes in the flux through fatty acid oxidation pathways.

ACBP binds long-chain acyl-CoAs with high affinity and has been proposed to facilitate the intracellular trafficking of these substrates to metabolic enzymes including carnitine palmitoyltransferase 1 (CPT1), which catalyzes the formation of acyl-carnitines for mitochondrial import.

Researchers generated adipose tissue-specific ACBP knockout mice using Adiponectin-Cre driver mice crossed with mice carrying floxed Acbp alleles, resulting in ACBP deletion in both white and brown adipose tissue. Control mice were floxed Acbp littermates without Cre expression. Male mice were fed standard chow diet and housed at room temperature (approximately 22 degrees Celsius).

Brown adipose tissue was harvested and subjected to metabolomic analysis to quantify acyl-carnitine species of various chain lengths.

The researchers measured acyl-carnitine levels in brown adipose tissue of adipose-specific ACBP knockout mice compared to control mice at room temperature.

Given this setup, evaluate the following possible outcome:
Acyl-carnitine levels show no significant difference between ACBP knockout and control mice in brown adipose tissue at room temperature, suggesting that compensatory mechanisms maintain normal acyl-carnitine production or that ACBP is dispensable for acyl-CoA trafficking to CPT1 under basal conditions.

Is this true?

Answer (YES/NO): NO